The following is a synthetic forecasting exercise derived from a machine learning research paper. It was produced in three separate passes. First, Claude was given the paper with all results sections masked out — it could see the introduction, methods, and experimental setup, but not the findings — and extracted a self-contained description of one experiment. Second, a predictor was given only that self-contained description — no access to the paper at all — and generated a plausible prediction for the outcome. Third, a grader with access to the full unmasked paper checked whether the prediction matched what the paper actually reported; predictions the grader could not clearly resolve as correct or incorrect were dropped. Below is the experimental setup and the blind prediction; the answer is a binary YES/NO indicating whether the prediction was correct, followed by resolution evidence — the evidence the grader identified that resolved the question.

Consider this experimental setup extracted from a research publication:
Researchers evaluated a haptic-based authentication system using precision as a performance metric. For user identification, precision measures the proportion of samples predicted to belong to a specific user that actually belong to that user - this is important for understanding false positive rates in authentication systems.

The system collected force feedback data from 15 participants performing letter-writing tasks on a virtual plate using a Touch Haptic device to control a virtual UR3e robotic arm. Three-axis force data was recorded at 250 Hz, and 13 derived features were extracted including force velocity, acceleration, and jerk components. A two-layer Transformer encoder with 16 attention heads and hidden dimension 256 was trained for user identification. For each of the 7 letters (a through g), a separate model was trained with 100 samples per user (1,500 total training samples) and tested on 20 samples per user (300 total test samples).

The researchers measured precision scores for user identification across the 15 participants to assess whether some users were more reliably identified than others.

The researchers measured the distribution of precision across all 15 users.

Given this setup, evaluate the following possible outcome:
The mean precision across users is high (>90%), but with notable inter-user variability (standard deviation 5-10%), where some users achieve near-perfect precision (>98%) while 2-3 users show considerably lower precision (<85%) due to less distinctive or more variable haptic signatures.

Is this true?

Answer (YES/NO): NO